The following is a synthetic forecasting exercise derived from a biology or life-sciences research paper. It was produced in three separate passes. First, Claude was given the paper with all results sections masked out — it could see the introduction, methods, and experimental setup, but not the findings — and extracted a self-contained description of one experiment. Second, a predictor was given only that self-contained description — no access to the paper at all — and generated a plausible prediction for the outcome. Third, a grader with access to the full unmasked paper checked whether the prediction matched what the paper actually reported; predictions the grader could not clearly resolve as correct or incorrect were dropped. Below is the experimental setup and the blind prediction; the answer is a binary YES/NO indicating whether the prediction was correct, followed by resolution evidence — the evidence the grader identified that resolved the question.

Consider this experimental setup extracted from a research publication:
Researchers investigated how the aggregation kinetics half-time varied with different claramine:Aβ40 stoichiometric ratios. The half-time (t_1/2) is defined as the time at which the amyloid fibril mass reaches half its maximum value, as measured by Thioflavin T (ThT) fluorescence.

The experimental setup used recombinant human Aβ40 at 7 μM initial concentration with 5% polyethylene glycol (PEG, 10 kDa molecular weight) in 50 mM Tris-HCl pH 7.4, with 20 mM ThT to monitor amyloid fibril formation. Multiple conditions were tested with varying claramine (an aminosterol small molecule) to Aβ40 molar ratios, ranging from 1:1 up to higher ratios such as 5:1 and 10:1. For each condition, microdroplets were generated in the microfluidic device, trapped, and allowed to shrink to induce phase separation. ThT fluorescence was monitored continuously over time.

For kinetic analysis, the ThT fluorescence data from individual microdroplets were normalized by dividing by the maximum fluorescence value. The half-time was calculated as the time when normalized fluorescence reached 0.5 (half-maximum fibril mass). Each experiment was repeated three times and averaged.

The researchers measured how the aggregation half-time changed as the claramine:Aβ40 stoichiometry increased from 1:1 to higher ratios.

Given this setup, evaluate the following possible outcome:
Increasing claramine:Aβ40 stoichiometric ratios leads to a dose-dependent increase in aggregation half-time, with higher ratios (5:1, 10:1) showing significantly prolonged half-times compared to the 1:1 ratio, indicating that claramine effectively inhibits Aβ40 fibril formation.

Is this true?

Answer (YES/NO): NO